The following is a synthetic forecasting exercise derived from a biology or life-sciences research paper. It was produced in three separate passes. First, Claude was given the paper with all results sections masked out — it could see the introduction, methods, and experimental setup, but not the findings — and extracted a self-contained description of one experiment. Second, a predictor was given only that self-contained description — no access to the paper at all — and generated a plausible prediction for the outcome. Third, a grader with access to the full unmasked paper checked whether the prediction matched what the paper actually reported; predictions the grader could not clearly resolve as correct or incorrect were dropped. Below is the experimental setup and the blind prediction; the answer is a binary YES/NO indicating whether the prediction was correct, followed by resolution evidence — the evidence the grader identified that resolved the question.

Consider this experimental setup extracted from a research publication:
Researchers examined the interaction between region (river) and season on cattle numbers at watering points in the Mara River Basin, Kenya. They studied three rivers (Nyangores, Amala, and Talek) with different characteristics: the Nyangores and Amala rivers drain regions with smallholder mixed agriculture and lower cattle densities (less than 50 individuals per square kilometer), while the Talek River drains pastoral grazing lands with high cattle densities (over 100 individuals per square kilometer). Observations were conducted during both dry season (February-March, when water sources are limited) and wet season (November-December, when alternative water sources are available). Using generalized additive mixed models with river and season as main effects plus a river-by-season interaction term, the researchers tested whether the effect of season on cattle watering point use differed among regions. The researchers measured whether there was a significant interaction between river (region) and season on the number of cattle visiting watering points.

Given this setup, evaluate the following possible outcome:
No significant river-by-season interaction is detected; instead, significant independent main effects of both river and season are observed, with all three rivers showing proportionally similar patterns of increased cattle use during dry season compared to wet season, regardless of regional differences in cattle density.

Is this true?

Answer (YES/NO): NO